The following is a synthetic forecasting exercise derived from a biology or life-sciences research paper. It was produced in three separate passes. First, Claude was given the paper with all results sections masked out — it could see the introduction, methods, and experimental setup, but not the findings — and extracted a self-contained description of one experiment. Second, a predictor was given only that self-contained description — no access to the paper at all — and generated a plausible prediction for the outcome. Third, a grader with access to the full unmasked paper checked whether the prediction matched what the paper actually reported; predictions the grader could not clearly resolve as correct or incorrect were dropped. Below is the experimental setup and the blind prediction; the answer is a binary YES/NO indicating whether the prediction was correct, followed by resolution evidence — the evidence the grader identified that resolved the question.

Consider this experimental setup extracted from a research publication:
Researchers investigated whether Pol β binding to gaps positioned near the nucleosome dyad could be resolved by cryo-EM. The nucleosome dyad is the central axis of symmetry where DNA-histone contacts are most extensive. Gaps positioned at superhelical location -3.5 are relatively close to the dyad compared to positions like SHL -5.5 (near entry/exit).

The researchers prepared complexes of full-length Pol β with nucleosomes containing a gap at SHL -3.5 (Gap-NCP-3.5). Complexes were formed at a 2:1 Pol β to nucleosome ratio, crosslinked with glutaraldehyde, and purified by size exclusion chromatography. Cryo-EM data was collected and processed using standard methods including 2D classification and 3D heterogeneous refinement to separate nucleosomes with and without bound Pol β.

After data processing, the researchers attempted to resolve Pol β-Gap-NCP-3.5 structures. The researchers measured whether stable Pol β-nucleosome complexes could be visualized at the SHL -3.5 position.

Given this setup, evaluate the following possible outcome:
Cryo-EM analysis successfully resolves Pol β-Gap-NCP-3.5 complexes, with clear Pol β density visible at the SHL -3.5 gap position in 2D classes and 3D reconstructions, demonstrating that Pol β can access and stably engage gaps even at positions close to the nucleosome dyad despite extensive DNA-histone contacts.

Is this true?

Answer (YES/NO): YES